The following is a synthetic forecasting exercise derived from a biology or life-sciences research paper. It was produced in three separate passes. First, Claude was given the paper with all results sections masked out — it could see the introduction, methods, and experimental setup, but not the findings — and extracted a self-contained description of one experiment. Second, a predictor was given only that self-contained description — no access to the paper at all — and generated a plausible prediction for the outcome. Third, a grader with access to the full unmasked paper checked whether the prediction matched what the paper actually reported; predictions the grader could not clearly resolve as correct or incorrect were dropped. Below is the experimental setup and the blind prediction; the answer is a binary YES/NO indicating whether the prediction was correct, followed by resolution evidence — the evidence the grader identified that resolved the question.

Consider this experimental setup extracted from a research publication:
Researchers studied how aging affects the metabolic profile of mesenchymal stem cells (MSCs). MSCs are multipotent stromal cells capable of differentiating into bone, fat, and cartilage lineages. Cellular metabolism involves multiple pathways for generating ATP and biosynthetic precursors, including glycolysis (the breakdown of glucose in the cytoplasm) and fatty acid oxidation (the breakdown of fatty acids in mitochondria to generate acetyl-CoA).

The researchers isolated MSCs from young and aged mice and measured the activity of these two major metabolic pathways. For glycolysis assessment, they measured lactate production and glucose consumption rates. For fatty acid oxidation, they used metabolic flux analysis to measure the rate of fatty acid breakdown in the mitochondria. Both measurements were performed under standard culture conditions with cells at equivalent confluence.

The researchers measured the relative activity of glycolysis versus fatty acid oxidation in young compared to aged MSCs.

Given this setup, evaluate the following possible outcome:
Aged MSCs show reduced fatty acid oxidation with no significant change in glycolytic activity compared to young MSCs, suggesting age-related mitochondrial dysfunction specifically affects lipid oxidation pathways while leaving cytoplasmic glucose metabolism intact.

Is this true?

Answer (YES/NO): NO